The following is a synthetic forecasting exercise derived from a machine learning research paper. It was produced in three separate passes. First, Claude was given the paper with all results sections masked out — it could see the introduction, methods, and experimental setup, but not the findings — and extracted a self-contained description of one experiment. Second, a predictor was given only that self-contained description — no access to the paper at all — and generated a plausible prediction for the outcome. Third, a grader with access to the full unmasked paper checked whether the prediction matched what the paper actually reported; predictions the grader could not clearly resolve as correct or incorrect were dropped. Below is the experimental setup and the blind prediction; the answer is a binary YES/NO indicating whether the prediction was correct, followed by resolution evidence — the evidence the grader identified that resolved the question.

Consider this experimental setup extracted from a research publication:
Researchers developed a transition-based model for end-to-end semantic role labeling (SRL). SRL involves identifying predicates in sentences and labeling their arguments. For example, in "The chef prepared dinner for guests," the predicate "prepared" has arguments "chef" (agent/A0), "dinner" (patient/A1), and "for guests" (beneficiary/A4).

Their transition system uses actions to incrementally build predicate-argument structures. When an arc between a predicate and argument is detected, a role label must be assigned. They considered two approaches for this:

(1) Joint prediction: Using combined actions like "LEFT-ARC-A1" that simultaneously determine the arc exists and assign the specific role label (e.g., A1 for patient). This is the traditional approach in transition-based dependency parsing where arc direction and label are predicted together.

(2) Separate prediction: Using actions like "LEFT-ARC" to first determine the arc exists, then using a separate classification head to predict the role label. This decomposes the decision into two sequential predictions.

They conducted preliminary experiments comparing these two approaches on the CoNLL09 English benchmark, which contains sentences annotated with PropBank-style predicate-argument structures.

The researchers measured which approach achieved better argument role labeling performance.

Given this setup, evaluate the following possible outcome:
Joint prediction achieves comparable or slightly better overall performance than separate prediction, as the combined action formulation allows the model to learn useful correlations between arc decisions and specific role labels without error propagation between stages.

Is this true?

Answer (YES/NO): NO